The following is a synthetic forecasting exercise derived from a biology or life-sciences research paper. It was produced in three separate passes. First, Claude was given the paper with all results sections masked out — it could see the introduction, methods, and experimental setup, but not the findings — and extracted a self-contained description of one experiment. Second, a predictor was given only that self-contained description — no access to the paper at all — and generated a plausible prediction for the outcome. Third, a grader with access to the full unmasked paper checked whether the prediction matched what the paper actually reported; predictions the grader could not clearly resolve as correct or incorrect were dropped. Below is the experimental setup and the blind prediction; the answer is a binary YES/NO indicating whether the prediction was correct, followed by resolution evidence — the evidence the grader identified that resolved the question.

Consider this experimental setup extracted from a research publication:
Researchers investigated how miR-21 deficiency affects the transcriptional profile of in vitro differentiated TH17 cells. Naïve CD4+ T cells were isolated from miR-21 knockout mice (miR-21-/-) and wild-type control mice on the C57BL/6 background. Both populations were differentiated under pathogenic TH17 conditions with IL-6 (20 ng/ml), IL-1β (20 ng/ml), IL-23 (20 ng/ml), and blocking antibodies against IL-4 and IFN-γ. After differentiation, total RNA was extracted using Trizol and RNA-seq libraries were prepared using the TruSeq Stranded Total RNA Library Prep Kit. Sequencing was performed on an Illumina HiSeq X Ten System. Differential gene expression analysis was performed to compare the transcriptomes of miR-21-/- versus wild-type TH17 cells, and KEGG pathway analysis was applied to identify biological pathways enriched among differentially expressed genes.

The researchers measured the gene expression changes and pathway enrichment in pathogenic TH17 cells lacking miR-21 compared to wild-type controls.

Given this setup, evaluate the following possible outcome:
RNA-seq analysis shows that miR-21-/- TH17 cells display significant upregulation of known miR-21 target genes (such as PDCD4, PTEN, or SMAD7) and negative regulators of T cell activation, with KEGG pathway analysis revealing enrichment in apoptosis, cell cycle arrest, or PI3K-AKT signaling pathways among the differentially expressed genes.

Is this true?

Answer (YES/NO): NO